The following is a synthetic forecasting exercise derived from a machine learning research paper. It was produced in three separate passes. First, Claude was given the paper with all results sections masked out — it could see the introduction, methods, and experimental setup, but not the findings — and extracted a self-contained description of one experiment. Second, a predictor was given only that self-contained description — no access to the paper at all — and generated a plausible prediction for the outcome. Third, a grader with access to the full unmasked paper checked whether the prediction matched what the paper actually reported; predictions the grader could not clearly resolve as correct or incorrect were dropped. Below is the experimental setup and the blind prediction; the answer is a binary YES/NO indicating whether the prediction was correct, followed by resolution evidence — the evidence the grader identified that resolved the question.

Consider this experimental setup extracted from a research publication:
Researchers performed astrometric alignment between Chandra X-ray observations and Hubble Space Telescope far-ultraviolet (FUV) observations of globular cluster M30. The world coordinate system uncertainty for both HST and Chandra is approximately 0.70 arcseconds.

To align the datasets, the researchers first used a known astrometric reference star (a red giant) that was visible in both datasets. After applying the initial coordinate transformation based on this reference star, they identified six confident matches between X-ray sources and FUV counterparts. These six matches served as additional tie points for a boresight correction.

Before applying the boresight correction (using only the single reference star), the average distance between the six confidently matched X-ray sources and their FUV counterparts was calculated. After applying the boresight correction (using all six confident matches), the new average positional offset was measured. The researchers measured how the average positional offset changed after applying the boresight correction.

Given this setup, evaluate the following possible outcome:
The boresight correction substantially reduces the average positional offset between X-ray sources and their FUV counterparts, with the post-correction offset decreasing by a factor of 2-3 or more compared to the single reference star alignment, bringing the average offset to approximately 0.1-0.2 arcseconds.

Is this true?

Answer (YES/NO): NO